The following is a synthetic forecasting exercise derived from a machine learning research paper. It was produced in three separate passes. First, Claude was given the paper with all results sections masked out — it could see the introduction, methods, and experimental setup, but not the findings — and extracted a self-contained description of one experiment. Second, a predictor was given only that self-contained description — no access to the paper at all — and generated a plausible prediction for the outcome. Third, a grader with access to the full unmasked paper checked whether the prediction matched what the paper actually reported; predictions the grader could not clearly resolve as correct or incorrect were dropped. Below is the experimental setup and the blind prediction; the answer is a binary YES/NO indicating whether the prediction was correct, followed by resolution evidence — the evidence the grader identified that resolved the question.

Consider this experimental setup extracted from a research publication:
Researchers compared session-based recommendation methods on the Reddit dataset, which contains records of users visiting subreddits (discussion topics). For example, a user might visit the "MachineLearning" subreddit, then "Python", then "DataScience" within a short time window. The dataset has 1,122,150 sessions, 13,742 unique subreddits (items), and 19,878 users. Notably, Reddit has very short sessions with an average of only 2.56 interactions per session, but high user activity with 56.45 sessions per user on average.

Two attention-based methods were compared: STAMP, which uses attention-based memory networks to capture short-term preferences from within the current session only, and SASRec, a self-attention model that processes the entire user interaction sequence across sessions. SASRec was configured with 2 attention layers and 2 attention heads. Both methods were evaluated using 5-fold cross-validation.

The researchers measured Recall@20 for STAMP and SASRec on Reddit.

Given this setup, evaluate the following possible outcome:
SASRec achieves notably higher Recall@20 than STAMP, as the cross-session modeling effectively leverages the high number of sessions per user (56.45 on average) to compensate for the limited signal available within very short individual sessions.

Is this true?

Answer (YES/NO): YES